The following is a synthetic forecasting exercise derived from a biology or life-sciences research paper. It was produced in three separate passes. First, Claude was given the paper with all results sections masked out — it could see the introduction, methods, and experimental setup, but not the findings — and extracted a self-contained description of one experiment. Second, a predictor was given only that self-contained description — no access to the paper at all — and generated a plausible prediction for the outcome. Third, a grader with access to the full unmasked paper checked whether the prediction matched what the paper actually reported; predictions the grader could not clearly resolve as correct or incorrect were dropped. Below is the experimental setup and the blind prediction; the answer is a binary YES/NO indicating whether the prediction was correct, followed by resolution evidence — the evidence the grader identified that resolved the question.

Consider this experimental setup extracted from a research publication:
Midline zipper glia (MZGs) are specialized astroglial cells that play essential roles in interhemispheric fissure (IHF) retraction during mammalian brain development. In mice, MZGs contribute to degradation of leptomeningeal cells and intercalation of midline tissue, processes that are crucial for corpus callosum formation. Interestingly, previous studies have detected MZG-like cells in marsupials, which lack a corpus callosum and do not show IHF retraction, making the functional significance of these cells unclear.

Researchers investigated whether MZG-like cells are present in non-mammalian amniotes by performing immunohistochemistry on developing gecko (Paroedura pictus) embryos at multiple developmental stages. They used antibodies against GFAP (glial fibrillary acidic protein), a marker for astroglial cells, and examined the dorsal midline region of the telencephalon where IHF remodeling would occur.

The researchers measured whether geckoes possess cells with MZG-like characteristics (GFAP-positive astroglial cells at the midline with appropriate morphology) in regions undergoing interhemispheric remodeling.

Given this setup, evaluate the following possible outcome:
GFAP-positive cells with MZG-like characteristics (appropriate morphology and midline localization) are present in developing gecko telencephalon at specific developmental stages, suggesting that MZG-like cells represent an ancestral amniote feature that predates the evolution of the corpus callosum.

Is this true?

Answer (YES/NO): YES